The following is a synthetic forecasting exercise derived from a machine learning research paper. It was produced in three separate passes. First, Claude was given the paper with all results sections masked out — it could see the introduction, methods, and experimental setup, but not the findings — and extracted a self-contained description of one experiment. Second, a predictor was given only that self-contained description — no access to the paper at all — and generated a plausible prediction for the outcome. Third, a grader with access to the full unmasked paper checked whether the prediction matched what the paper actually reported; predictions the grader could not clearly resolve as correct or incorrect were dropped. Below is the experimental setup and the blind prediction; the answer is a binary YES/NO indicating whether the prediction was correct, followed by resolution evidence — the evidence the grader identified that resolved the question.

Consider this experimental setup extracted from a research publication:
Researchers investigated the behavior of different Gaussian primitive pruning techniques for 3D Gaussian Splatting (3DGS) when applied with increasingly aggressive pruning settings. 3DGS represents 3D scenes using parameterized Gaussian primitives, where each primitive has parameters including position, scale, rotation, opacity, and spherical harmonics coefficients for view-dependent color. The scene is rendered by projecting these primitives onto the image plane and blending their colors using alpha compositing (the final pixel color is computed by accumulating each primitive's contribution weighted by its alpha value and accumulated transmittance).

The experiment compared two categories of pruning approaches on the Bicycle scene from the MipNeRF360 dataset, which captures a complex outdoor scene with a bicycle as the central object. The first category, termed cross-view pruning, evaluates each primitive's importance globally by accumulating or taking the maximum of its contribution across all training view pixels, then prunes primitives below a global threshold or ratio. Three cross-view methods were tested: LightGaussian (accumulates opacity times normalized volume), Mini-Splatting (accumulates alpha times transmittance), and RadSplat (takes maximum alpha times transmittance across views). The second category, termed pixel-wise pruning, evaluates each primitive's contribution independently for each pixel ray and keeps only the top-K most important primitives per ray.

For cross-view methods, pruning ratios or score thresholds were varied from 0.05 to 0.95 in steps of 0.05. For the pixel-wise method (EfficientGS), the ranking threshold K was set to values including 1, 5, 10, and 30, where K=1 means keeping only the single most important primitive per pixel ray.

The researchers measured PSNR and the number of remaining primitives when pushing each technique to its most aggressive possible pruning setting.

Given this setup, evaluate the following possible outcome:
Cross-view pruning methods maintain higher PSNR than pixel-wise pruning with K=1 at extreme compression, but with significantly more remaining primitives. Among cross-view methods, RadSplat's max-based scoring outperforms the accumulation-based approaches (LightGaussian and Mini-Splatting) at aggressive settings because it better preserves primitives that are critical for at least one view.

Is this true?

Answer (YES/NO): NO